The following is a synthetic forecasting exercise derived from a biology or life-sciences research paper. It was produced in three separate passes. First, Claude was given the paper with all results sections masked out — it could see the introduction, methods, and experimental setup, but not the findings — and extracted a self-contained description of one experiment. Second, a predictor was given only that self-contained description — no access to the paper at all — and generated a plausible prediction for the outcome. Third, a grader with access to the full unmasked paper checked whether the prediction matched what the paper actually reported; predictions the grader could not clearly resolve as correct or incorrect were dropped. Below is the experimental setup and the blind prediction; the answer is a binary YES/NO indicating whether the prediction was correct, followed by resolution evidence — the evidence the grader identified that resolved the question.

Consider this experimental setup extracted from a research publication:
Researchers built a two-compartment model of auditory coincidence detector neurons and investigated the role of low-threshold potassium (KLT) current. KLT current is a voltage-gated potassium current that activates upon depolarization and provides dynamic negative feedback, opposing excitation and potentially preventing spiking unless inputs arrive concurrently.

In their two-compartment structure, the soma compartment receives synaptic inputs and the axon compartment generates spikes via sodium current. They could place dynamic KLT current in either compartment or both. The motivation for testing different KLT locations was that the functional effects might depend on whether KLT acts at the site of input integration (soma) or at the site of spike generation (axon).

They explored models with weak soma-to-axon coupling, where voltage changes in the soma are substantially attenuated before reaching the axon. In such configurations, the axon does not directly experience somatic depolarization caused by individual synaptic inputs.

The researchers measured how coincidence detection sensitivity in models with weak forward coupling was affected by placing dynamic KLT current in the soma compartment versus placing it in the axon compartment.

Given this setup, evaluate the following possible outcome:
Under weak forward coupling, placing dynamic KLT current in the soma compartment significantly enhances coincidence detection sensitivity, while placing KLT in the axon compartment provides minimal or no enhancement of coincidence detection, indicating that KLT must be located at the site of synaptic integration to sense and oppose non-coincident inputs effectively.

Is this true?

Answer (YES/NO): NO